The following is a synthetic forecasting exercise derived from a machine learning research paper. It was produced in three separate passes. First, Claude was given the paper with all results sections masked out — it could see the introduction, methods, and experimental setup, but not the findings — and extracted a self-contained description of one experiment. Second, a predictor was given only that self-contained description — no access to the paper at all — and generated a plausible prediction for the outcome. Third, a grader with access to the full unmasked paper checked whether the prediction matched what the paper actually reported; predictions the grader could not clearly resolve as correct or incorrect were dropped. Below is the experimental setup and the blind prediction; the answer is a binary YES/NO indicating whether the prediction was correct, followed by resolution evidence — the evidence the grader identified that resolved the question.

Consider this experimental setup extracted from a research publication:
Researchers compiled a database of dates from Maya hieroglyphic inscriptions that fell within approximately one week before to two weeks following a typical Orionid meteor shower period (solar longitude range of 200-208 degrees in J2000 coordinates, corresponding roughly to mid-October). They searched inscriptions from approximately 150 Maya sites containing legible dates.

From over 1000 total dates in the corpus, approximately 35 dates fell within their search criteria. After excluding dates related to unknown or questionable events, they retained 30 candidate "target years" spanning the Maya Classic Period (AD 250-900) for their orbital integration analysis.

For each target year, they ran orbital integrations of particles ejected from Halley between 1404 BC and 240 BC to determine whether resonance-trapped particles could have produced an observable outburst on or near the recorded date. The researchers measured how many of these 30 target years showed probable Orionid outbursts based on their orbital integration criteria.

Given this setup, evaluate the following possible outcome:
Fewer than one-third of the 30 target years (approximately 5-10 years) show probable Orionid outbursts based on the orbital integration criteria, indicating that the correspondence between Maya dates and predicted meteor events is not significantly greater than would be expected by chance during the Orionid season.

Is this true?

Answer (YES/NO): NO